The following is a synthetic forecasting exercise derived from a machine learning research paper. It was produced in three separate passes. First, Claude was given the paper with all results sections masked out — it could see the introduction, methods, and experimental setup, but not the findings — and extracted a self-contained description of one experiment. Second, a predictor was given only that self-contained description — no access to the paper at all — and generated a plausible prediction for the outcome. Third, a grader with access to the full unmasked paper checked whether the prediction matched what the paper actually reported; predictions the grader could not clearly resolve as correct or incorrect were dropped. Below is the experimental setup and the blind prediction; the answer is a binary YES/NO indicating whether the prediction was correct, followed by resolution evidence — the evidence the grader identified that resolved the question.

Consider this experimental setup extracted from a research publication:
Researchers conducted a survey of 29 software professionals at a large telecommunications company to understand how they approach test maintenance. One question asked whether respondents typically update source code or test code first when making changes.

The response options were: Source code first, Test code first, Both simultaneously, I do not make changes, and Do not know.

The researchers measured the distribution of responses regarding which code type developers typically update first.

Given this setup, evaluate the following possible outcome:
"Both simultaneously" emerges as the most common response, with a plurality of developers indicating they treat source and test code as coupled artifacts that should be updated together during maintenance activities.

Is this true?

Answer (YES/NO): NO